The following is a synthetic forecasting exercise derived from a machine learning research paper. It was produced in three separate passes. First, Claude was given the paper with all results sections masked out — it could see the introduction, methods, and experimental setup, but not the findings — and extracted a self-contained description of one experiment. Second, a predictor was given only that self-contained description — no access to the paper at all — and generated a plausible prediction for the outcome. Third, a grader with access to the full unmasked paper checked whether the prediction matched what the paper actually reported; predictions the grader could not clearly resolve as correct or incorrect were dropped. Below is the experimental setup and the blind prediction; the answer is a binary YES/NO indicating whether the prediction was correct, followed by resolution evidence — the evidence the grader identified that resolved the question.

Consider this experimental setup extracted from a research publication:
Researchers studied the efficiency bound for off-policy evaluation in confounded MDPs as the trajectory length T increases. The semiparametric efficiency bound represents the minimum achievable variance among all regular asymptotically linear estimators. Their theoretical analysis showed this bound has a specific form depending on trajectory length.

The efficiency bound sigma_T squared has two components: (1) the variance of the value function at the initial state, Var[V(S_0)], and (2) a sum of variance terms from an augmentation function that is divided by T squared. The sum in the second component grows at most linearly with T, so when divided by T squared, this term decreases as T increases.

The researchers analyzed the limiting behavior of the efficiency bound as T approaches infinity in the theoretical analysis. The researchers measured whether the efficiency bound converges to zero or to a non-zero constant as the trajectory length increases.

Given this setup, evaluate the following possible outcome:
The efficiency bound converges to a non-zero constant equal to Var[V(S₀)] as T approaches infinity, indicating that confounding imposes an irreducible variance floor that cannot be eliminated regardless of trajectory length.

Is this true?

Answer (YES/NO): YES